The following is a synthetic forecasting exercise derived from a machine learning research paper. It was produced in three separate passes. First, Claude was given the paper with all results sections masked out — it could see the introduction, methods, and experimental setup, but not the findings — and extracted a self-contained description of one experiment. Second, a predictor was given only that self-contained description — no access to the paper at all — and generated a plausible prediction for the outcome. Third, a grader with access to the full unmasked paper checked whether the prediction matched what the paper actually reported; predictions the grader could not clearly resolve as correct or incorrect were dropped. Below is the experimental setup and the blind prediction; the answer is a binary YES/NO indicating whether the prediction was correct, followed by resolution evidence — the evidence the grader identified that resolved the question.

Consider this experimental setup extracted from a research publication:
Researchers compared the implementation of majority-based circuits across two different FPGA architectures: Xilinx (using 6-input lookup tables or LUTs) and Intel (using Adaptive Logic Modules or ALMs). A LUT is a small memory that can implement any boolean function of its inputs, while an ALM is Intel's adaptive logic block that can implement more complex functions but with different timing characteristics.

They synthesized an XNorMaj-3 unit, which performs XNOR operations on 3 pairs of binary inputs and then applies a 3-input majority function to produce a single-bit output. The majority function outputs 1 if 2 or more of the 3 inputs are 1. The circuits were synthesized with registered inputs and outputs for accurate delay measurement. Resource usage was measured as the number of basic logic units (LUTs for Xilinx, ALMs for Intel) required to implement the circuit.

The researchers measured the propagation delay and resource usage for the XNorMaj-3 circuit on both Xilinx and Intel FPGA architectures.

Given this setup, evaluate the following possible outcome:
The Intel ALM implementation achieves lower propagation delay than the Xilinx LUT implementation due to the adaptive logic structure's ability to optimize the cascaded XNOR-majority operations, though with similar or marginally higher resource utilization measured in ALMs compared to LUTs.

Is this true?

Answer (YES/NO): NO